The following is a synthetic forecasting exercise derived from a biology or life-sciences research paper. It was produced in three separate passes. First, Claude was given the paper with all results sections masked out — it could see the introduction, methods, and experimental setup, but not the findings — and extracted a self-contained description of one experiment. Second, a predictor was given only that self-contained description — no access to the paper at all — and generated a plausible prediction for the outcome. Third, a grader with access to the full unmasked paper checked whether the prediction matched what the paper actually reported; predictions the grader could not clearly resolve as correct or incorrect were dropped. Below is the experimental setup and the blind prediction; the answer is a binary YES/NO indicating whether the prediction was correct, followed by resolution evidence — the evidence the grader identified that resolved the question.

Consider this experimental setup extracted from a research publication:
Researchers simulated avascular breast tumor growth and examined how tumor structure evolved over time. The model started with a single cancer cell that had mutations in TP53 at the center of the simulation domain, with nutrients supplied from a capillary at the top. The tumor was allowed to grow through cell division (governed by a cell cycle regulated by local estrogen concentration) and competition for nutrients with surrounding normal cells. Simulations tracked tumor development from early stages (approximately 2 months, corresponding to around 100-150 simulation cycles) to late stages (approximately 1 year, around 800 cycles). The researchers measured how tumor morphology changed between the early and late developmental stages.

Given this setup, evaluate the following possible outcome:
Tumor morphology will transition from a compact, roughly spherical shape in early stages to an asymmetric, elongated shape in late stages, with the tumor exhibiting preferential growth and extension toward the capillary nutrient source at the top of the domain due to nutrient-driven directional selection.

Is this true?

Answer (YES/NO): NO